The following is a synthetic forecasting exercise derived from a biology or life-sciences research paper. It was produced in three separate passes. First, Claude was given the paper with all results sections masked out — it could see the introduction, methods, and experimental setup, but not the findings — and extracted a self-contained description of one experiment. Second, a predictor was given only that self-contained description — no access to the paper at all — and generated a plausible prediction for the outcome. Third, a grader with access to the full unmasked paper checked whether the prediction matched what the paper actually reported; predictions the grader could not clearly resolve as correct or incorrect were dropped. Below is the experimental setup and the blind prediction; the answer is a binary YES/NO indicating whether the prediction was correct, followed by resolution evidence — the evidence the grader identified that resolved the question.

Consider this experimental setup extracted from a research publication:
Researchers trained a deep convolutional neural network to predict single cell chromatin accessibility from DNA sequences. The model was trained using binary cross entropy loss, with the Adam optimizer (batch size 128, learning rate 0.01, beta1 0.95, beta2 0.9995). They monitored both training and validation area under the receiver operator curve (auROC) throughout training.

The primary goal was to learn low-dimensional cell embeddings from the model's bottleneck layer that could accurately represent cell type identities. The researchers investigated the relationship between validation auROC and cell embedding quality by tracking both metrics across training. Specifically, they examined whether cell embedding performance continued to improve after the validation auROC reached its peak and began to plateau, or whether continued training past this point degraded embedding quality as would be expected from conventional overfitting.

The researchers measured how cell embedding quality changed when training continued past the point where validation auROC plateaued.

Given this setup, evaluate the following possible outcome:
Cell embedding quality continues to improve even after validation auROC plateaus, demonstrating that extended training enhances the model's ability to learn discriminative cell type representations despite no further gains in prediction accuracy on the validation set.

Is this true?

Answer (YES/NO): YES